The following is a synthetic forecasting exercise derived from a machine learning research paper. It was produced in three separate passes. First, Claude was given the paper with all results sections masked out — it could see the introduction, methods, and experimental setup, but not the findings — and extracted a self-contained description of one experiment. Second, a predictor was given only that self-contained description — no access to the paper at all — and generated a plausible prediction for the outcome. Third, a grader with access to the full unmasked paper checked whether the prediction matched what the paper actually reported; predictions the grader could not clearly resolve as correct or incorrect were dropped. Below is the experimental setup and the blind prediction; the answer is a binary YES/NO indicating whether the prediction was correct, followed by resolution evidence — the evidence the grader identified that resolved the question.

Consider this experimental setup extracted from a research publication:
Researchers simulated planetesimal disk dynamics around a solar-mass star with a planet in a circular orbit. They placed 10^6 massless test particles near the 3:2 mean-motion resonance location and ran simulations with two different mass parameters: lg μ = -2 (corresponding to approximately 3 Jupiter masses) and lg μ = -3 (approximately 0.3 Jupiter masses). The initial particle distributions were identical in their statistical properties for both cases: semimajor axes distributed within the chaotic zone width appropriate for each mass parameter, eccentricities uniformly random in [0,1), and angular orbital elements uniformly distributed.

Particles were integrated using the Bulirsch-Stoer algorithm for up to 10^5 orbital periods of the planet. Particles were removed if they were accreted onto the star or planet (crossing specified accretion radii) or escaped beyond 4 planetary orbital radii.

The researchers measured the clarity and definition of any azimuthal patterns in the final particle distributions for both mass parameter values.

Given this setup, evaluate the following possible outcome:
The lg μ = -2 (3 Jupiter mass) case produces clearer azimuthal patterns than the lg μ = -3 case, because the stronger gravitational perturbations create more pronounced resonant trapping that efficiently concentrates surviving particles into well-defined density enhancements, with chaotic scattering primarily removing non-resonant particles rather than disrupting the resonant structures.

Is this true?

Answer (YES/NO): NO